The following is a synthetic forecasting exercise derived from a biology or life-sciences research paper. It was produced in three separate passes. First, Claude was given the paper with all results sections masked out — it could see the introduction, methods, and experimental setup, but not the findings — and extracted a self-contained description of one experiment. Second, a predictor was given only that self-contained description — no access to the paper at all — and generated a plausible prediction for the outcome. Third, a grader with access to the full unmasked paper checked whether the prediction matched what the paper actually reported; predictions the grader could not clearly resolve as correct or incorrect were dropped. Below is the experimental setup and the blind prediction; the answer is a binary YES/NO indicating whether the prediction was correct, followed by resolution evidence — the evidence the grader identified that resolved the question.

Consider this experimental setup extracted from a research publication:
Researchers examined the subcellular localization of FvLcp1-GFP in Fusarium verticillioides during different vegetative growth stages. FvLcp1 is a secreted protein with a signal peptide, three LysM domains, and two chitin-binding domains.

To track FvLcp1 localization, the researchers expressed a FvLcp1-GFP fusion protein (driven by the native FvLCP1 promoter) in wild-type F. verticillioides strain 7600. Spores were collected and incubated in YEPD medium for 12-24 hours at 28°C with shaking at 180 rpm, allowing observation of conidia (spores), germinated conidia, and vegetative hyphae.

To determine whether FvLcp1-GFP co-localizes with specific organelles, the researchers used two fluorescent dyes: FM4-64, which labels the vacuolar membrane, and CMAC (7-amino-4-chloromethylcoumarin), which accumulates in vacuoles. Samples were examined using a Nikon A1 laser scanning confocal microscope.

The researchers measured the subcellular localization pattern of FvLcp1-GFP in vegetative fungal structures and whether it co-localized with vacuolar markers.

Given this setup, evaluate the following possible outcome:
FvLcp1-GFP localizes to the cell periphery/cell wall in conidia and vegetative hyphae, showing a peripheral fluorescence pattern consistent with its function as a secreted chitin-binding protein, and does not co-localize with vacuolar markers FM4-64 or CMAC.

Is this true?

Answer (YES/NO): NO